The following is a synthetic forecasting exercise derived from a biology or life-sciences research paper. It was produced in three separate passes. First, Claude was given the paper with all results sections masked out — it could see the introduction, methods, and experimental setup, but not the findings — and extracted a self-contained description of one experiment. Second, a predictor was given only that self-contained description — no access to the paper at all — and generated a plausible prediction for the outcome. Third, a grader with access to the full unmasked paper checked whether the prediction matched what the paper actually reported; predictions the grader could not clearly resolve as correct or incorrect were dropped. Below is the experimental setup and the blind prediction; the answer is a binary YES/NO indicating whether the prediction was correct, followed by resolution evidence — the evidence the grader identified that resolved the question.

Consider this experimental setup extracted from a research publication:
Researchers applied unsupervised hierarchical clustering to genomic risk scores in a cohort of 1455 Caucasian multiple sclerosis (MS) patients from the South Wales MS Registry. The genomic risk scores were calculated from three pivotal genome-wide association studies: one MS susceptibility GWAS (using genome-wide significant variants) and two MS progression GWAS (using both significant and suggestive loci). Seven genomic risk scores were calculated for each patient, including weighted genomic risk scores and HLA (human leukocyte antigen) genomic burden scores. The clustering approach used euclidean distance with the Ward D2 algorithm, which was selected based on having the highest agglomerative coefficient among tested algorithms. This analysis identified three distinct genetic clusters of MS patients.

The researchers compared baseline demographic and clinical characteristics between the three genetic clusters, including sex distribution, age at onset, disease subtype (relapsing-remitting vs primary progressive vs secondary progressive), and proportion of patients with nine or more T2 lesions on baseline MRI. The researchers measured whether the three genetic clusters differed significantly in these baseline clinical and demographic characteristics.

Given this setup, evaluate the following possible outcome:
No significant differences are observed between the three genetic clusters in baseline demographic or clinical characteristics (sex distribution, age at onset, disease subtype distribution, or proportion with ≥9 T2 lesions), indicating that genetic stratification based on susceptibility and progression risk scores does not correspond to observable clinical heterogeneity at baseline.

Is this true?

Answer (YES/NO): YES